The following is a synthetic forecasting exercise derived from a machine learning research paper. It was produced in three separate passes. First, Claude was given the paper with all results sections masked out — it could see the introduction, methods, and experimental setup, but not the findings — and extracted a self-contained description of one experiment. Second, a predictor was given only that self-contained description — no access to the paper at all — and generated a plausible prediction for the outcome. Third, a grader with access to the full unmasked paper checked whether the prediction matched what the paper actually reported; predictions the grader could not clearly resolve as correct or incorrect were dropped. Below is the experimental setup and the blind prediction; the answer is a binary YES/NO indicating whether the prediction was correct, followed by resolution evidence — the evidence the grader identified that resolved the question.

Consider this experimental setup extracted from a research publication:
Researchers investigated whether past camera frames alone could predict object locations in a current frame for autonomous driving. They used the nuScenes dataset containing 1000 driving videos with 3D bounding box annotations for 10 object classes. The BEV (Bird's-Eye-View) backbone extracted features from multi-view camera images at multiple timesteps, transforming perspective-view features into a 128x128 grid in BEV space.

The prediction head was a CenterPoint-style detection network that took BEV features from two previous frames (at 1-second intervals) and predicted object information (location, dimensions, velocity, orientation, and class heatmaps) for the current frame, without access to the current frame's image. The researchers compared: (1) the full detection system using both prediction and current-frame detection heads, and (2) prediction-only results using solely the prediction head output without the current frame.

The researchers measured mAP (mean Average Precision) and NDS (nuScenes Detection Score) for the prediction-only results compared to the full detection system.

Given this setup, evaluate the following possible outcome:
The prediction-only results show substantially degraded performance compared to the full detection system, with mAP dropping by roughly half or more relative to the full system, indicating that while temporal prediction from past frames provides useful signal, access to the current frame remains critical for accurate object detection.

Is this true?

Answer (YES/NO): NO